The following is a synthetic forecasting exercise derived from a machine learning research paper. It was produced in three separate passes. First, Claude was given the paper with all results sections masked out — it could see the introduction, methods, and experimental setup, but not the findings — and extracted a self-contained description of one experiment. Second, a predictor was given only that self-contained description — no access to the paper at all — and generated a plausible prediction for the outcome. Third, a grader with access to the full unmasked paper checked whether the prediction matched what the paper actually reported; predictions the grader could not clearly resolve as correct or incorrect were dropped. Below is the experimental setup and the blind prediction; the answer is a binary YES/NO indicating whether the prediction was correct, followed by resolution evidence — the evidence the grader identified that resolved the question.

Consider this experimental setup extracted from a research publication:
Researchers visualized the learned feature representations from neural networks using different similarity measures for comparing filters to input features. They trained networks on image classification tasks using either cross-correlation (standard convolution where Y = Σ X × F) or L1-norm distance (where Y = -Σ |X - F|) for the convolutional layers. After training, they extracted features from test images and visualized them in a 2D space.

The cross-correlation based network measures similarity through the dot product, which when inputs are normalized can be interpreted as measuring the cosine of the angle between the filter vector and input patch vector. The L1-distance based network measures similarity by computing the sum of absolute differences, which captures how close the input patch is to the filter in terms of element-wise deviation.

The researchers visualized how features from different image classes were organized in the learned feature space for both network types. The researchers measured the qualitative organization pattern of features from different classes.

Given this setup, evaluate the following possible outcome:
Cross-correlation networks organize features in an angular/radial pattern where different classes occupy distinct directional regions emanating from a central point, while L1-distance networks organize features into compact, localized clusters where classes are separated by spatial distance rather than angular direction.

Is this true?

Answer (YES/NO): YES